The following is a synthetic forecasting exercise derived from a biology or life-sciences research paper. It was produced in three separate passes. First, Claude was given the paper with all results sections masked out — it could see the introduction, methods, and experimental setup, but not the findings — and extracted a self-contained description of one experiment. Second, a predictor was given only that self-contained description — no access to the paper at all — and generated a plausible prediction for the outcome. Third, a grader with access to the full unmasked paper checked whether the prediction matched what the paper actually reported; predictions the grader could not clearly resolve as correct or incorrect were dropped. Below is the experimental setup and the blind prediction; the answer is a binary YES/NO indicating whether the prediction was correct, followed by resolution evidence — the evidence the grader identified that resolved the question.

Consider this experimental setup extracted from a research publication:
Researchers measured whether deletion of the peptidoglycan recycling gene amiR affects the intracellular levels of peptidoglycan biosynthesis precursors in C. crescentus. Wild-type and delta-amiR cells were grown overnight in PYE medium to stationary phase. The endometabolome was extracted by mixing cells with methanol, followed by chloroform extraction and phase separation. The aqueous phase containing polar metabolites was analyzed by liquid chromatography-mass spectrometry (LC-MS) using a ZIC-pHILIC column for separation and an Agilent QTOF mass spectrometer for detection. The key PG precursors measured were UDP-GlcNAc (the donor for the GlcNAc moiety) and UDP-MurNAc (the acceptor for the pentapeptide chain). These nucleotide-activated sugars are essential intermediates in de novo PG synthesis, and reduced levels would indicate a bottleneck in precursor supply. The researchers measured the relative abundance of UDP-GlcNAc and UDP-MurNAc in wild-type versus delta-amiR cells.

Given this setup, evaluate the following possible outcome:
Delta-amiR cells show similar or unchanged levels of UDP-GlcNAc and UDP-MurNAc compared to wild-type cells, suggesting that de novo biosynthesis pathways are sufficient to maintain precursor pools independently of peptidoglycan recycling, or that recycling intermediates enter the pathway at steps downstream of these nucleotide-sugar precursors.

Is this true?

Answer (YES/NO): NO